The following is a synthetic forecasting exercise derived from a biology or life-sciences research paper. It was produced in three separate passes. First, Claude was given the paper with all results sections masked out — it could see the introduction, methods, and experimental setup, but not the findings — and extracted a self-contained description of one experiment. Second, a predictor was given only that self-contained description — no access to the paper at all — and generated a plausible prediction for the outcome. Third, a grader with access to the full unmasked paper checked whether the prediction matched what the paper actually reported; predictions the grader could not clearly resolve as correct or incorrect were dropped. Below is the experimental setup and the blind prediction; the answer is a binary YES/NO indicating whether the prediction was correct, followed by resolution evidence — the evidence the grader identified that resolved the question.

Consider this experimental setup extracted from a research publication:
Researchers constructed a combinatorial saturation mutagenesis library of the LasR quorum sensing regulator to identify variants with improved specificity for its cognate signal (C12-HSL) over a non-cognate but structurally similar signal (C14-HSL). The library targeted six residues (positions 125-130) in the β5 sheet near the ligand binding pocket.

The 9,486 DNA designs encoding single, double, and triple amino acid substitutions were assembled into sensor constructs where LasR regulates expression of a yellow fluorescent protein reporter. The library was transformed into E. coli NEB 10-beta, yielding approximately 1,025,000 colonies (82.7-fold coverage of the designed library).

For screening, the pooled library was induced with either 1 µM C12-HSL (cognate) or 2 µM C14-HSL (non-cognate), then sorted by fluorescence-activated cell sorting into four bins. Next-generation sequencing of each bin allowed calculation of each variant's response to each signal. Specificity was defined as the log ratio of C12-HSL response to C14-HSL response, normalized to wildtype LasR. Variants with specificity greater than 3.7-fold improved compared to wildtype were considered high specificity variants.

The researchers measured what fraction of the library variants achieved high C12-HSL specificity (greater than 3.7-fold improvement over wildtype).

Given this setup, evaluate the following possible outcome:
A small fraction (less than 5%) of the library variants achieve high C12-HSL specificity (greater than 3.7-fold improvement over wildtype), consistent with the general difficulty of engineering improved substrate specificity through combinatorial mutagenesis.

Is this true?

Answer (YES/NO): NO